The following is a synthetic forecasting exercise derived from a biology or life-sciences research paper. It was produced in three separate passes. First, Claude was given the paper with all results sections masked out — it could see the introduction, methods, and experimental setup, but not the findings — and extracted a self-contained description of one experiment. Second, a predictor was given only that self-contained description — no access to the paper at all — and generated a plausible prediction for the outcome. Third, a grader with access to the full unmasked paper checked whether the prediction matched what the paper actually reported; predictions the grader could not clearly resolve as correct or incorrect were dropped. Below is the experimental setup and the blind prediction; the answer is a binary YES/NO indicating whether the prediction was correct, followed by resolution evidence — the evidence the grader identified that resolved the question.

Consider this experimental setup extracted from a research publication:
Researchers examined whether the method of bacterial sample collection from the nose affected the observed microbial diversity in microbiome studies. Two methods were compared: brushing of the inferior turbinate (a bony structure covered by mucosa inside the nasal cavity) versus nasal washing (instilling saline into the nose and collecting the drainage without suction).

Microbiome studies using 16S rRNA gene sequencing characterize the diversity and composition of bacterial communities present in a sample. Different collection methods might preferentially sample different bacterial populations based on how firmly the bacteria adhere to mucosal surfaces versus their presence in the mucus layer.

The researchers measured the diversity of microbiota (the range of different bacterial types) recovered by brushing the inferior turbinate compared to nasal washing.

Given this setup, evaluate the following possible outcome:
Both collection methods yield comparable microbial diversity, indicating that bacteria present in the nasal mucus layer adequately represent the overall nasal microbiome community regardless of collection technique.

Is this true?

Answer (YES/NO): NO